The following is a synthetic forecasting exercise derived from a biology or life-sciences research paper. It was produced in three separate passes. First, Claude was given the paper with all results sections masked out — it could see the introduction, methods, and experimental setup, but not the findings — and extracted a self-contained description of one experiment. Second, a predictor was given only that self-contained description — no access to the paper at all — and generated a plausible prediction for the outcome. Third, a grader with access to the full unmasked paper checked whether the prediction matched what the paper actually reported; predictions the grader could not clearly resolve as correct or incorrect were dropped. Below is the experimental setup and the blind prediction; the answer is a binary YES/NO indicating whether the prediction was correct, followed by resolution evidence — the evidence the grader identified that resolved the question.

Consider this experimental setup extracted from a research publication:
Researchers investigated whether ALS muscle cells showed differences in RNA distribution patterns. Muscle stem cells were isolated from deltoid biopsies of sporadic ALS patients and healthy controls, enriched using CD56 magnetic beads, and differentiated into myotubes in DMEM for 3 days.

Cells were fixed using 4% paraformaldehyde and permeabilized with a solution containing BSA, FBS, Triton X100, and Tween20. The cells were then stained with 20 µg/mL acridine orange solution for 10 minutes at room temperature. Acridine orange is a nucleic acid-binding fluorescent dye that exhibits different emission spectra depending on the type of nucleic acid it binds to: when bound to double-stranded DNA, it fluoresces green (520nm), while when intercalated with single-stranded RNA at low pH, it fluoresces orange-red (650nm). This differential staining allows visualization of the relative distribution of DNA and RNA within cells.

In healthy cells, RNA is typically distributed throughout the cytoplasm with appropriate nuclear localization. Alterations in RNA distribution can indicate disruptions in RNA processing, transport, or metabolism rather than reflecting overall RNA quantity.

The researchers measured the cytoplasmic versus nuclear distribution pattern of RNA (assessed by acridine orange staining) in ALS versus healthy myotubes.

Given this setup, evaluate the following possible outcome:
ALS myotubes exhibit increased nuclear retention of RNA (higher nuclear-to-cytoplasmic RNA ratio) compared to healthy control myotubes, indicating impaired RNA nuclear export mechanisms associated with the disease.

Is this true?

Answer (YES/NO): YES